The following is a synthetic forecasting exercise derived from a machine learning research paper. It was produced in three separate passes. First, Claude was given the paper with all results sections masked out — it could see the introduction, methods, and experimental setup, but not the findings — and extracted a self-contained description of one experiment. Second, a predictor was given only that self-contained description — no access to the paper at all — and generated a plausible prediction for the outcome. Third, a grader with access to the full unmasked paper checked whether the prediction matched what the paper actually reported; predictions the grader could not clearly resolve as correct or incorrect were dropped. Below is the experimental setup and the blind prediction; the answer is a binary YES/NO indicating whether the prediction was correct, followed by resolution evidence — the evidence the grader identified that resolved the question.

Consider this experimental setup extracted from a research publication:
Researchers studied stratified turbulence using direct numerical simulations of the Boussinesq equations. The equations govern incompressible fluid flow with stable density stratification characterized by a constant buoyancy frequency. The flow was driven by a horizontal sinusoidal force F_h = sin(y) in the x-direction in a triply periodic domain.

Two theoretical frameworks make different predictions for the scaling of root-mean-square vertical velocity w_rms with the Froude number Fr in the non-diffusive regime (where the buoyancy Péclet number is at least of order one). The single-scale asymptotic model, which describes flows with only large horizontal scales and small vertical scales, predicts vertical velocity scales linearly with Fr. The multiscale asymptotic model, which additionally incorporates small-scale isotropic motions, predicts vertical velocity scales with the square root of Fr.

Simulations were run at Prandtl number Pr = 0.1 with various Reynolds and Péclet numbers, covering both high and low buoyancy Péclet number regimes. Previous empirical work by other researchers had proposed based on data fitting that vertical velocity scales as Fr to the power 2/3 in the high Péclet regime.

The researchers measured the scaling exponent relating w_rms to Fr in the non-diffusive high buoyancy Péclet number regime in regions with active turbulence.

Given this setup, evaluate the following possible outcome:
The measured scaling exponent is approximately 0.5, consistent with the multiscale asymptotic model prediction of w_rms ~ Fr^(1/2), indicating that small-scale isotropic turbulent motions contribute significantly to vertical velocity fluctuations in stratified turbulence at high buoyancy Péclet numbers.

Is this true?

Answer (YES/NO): YES